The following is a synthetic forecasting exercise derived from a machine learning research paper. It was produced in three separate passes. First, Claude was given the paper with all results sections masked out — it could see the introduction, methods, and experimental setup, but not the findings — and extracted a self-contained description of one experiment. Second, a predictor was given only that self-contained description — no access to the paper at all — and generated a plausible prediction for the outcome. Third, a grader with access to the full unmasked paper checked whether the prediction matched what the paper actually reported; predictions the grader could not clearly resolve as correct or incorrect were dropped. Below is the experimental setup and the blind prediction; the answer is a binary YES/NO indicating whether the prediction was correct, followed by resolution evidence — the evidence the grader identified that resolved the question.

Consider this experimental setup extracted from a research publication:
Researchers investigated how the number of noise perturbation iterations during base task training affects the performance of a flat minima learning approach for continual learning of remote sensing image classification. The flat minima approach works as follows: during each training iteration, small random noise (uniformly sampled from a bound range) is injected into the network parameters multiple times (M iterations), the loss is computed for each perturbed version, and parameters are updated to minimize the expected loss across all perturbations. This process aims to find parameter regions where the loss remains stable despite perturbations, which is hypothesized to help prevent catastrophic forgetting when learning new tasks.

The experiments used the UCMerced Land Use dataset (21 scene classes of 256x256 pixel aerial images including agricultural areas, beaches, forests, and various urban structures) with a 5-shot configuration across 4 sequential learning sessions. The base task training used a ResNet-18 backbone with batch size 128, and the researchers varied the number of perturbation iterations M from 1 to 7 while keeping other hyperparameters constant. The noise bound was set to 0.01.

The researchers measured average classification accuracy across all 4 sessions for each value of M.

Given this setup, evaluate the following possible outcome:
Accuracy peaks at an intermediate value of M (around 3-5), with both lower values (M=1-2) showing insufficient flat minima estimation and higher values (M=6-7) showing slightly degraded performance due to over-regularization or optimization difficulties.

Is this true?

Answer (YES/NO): NO